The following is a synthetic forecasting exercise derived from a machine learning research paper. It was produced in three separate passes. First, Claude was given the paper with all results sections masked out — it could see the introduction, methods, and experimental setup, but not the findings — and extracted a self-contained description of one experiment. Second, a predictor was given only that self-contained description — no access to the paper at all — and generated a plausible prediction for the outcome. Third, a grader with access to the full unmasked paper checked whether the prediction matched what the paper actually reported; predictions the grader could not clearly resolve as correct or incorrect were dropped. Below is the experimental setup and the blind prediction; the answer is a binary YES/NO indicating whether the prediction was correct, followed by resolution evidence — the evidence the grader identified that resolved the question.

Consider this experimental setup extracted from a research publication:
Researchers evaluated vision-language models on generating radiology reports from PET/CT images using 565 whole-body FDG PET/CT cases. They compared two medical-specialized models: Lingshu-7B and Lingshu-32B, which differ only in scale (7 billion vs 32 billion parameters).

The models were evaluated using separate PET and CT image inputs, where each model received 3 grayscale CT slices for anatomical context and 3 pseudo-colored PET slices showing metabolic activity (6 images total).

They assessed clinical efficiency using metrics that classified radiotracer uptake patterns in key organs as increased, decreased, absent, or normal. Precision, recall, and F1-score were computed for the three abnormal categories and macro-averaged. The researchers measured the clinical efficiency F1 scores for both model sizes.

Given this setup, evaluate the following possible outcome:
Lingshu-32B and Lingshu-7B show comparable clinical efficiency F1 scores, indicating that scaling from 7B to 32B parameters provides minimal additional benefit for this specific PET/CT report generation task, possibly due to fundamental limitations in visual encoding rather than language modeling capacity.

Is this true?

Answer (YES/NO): NO